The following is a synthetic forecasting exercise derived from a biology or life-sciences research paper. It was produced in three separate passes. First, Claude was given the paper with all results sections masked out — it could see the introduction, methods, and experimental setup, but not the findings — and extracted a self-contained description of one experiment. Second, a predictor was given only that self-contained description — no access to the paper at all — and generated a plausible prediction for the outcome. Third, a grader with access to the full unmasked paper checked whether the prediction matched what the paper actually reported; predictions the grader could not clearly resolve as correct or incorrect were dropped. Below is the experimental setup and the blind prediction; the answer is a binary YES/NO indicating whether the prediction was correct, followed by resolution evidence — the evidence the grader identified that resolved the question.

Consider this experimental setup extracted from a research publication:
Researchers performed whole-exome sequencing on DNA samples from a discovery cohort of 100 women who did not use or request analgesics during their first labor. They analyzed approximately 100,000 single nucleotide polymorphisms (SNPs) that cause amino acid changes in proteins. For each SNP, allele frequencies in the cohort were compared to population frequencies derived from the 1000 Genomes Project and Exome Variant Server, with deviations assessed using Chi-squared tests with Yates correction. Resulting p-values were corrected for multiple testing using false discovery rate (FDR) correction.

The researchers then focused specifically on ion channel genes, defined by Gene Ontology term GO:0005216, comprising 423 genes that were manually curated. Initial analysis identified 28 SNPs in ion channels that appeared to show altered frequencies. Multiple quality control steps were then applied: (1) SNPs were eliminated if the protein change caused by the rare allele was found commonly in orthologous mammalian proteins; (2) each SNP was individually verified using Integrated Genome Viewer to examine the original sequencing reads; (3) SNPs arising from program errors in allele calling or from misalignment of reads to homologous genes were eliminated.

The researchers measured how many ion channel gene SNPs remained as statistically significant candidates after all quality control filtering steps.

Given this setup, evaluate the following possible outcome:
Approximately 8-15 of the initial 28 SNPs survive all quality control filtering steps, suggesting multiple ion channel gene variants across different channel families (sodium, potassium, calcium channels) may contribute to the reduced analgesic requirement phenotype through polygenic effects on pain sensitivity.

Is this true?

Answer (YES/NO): NO